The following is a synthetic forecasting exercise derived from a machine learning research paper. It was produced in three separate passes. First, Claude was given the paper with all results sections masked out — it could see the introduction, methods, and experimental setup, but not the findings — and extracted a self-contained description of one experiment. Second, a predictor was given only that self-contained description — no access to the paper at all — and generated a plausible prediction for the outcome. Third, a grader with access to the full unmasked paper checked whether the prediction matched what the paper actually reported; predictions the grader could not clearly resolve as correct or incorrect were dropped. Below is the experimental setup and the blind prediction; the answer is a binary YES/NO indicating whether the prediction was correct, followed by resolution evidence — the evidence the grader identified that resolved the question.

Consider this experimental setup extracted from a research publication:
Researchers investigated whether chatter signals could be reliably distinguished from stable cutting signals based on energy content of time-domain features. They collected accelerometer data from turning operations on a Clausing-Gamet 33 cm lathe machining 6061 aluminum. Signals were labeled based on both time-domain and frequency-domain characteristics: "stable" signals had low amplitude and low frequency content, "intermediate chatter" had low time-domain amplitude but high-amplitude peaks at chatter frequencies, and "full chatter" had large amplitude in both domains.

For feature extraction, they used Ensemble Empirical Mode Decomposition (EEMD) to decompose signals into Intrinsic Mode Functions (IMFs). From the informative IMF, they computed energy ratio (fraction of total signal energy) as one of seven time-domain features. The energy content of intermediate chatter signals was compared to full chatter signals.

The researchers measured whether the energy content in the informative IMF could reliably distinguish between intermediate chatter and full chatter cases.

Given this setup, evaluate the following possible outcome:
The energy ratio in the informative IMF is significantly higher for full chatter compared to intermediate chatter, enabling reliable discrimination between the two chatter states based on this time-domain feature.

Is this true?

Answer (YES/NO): NO